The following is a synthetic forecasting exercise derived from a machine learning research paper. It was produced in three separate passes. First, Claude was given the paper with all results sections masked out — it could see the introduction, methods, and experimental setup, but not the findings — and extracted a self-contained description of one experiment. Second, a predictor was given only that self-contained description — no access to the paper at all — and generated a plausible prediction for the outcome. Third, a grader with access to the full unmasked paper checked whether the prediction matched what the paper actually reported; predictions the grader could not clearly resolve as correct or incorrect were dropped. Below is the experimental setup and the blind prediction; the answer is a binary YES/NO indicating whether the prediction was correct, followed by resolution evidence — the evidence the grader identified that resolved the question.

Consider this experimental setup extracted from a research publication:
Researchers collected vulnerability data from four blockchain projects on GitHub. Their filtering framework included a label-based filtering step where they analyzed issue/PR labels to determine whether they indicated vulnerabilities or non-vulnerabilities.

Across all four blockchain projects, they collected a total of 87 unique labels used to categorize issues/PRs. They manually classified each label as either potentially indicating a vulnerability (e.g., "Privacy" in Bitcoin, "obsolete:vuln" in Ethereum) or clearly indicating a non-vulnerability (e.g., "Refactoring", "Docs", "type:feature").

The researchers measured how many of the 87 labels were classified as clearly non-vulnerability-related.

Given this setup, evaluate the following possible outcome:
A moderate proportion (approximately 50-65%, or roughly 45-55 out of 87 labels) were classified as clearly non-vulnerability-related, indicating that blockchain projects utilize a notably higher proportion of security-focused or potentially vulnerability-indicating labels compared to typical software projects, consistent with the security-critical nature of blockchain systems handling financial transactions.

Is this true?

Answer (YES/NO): YES